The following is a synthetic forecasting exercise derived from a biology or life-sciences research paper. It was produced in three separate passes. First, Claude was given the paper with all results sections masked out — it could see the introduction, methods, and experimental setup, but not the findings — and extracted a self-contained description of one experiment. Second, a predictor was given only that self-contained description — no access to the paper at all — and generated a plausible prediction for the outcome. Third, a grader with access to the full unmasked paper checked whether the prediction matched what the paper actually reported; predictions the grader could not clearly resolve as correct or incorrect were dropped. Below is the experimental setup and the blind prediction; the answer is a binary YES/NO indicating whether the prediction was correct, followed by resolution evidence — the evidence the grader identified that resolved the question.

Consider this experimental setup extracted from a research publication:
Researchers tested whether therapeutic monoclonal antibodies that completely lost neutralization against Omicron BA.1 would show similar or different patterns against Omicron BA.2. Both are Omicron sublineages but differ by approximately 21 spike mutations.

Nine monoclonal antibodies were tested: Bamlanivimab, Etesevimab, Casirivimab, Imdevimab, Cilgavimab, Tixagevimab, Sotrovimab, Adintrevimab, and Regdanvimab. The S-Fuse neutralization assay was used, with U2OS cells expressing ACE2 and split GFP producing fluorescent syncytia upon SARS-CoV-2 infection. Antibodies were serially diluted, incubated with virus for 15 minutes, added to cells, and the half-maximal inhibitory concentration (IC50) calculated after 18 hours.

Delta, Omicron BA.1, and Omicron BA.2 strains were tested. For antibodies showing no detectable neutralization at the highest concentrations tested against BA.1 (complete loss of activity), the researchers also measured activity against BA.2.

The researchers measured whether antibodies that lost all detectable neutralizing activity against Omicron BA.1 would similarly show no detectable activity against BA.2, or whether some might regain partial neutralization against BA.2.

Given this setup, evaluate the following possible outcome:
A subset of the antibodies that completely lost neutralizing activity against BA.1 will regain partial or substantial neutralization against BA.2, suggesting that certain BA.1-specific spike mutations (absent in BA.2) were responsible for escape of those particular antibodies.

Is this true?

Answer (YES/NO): YES